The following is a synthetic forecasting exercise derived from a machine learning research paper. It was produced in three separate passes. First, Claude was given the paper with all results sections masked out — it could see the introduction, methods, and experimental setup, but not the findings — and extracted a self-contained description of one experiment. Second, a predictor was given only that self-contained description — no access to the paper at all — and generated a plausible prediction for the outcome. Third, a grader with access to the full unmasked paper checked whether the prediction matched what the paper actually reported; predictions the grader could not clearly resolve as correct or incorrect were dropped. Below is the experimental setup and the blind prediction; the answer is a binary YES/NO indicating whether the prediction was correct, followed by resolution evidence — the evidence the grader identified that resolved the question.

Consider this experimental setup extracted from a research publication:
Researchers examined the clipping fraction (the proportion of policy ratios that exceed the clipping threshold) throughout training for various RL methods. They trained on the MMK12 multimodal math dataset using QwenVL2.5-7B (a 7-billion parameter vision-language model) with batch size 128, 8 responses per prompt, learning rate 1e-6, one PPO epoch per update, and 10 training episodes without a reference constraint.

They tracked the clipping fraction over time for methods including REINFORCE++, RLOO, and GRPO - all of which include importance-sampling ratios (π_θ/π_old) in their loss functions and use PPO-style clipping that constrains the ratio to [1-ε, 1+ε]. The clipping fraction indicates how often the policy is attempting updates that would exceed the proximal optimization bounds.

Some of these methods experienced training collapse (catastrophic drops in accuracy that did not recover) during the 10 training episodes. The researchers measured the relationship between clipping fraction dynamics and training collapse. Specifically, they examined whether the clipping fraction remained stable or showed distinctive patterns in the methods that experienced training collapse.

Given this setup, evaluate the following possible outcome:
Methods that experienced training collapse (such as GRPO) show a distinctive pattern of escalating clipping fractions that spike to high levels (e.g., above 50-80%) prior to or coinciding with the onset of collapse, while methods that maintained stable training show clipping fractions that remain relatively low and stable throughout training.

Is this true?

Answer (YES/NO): NO